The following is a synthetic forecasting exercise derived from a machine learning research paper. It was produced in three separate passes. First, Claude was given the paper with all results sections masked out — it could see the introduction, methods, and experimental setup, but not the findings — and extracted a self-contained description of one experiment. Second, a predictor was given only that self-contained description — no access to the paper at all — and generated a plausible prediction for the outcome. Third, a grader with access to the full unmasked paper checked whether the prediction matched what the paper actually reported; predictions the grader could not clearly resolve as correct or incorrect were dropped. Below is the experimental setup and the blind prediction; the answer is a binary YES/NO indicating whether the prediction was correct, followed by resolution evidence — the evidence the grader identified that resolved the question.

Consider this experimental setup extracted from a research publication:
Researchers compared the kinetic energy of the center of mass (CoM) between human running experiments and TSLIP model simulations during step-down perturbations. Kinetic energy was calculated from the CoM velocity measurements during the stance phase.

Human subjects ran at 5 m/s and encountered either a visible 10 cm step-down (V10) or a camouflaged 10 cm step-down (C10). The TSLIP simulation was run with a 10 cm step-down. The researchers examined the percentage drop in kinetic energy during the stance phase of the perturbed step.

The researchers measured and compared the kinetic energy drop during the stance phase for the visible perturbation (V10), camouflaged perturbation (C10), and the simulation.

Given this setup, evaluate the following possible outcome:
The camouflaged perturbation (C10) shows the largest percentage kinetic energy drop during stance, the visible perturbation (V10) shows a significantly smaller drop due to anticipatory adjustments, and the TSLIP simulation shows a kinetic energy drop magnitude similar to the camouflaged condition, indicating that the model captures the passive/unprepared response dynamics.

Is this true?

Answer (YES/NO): NO